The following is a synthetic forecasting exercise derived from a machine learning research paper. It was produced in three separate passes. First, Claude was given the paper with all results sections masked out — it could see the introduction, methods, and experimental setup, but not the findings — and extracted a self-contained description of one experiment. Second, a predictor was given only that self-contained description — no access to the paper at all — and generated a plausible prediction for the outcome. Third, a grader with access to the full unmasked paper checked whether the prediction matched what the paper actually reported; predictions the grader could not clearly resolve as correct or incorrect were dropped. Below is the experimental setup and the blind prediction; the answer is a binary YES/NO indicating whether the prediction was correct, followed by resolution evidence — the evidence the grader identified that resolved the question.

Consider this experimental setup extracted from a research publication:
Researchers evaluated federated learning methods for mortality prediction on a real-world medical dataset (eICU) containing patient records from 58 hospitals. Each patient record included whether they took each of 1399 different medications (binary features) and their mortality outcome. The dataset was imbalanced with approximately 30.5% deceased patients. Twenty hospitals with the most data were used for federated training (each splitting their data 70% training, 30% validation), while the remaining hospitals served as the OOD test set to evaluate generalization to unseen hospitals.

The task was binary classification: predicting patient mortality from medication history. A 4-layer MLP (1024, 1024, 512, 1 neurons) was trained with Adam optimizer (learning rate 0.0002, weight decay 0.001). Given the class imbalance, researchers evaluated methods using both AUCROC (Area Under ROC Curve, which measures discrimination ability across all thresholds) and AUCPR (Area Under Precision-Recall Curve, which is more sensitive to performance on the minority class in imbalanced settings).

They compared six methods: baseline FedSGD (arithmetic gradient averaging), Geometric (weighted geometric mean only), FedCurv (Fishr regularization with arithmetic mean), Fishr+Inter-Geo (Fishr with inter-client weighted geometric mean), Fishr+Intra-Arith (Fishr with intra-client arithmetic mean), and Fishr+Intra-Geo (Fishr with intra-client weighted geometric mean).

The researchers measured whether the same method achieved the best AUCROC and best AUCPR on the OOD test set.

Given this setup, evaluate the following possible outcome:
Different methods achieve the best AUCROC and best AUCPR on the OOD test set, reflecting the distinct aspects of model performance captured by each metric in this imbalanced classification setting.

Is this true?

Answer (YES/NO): YES